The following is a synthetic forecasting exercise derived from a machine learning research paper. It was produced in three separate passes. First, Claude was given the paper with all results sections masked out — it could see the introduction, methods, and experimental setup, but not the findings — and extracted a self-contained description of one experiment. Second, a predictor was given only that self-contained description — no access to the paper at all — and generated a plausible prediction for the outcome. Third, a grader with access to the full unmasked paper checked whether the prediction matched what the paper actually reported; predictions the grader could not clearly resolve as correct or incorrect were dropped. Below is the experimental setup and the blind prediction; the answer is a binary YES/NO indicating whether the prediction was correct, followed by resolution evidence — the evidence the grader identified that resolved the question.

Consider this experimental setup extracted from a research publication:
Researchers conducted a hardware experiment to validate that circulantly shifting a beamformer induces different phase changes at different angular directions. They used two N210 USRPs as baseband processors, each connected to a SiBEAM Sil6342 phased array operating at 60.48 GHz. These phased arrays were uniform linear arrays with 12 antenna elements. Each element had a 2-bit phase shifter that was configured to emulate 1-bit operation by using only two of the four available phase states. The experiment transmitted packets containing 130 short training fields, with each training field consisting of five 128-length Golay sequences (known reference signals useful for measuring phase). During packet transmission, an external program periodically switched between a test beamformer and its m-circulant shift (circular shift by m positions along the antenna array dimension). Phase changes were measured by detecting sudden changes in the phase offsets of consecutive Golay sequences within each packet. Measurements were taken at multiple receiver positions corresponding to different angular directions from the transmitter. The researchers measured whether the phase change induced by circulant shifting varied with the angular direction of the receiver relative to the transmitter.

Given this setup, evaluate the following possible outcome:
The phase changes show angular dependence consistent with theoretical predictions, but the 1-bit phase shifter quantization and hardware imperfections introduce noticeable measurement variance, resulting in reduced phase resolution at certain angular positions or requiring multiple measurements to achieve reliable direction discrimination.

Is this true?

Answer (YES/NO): NO